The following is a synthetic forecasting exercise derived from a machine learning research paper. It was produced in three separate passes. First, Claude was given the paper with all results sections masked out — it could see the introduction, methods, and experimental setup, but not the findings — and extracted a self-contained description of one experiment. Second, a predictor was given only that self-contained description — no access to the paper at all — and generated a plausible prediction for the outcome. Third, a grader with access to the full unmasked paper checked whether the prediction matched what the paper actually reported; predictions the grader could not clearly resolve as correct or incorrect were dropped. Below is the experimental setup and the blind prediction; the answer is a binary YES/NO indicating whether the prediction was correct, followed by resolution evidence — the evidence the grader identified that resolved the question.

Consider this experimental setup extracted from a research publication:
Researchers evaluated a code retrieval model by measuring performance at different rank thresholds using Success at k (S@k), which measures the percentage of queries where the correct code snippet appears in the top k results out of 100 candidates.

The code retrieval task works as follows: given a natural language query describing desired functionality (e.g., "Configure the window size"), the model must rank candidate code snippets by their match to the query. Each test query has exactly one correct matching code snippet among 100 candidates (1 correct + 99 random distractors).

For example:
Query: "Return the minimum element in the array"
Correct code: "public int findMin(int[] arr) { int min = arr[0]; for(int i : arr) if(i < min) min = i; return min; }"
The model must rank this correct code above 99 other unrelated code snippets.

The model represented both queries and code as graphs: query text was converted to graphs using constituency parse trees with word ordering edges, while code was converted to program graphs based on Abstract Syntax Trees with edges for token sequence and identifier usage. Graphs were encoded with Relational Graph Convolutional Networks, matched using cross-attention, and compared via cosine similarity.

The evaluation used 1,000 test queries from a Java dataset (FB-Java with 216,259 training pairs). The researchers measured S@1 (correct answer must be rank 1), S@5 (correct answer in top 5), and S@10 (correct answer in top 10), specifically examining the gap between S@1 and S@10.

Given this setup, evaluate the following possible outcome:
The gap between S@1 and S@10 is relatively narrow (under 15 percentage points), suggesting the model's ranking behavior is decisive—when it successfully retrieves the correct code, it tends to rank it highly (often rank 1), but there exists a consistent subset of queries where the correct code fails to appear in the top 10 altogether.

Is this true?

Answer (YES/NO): NO